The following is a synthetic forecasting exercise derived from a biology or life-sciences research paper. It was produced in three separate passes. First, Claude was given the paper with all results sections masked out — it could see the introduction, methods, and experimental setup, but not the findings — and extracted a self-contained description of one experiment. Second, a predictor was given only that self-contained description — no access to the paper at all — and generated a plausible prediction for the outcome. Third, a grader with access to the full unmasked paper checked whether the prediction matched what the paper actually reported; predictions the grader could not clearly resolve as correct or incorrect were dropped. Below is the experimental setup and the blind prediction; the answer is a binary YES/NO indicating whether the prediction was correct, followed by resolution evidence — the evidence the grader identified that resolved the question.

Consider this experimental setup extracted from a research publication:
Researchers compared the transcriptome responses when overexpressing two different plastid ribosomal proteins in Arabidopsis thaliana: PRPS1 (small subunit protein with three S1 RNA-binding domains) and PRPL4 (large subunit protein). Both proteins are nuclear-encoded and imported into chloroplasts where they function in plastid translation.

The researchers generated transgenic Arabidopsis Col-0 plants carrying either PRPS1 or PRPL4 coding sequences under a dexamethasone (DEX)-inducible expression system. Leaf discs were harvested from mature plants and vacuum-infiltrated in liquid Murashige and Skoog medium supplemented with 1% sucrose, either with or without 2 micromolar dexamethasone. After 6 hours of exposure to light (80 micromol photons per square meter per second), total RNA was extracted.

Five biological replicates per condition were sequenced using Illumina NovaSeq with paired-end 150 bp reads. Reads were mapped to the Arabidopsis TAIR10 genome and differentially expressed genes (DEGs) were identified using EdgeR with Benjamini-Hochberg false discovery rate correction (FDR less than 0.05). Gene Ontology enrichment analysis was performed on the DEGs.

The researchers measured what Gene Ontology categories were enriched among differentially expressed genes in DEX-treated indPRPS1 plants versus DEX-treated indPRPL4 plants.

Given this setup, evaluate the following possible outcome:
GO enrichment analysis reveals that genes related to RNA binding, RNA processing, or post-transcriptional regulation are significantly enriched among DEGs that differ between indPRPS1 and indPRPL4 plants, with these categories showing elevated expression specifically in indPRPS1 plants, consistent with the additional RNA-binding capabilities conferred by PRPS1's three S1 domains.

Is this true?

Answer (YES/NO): NO